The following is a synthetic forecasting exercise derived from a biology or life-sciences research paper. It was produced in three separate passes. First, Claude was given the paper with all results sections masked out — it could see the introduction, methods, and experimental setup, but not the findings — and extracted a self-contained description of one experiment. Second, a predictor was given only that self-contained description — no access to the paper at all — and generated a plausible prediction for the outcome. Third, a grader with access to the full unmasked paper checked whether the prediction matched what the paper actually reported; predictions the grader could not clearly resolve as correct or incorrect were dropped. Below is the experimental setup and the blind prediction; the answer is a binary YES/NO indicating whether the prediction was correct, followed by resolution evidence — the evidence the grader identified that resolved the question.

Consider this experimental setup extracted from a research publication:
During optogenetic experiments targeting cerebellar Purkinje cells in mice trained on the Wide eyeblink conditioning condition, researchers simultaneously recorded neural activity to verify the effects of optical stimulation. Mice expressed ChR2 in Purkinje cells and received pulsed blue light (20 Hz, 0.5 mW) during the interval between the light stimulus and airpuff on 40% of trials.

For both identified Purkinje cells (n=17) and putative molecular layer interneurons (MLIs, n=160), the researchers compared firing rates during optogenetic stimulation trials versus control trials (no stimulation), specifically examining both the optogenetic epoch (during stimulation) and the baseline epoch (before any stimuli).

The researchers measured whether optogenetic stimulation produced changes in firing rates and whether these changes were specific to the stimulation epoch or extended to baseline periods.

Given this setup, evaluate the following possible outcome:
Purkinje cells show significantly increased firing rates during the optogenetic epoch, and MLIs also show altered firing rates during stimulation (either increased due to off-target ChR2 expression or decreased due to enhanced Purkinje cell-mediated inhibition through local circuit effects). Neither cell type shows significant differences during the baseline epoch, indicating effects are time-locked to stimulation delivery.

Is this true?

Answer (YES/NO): YES